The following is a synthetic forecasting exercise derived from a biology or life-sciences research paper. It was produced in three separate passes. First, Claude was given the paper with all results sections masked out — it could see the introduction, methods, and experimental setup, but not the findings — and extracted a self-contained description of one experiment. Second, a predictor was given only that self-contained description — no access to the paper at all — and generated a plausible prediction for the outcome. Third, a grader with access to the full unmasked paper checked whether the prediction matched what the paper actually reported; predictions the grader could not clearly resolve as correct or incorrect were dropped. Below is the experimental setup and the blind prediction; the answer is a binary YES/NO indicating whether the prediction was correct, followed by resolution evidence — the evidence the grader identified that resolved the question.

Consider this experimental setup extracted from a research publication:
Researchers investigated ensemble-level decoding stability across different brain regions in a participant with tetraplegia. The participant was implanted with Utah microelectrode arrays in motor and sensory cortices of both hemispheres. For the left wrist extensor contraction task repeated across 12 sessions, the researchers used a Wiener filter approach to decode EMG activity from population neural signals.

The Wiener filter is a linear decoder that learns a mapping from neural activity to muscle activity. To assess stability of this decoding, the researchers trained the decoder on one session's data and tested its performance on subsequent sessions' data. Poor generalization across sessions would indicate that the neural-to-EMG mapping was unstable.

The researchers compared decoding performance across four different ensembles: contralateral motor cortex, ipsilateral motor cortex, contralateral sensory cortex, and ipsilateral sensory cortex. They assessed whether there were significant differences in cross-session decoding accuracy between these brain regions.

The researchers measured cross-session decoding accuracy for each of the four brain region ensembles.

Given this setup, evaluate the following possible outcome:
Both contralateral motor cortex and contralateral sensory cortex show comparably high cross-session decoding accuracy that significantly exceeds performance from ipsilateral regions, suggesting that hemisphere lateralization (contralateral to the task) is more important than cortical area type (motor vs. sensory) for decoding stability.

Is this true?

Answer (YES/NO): NO